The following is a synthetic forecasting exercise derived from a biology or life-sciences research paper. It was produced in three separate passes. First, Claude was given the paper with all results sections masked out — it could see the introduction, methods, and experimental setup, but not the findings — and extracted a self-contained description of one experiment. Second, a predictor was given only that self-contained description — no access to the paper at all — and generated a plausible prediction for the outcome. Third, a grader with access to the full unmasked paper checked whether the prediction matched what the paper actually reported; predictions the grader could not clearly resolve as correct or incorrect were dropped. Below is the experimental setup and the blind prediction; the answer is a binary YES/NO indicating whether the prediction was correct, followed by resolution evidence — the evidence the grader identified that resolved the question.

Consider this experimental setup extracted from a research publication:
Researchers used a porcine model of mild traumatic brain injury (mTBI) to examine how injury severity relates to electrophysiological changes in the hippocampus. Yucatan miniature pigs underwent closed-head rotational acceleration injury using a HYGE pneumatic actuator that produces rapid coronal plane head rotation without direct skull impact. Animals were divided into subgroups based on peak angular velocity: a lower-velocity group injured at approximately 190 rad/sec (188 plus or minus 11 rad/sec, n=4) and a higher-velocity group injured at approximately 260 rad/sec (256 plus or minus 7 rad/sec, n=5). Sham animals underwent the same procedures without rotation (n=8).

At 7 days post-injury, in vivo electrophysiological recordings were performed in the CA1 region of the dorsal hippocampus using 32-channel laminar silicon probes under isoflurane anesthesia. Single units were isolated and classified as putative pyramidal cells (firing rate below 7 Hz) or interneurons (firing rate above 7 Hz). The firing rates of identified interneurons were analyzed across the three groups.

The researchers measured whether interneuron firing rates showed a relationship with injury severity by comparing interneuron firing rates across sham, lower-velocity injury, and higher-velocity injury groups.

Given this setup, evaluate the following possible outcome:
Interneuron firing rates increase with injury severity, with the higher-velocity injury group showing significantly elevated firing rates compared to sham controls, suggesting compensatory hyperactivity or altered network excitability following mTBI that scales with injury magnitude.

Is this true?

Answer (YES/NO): NO